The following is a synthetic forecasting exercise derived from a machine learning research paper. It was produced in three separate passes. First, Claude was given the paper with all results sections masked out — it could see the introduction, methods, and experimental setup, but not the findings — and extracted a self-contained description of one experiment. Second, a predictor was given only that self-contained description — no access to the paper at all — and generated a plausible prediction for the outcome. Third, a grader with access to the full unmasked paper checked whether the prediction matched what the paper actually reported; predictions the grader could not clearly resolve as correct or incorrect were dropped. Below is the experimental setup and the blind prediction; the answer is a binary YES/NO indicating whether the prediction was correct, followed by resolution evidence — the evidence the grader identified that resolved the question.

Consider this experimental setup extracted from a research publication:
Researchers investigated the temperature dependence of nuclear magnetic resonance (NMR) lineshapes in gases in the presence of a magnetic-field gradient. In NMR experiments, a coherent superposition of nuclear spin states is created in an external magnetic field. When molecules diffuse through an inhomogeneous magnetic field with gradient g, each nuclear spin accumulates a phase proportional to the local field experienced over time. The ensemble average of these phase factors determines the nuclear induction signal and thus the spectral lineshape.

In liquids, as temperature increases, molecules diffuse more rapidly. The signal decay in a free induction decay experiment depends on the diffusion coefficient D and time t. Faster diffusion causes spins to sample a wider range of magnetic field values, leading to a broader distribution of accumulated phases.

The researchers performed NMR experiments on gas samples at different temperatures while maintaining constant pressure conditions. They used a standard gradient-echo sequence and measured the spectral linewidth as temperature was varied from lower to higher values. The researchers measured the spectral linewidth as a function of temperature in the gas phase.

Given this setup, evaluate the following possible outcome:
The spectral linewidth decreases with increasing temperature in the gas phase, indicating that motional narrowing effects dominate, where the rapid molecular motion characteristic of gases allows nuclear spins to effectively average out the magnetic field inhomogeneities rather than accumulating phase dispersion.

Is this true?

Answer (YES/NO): YES